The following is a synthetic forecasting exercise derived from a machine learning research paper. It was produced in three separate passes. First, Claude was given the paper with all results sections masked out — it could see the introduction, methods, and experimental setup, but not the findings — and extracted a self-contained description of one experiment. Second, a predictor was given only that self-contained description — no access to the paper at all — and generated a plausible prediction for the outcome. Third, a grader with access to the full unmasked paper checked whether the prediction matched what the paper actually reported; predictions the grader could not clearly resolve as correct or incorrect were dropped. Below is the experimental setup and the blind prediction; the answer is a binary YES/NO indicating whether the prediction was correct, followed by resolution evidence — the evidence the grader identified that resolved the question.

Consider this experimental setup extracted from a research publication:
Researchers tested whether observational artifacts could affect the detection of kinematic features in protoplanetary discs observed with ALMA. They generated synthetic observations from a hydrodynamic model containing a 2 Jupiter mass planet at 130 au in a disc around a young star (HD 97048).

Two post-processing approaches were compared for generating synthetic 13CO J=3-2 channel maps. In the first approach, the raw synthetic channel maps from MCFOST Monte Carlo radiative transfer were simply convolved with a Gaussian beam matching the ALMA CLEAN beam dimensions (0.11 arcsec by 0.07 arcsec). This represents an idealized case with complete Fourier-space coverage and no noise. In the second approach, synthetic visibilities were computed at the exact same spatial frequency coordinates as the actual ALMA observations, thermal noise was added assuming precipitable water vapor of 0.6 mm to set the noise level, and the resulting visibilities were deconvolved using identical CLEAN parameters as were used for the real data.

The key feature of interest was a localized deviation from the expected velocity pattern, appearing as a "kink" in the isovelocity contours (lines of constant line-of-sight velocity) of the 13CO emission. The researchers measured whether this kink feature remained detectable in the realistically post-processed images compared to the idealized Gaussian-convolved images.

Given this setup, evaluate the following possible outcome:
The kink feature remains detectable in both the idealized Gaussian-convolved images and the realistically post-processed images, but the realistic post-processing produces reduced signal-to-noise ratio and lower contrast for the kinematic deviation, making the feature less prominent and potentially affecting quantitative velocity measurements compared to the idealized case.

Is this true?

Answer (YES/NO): NO